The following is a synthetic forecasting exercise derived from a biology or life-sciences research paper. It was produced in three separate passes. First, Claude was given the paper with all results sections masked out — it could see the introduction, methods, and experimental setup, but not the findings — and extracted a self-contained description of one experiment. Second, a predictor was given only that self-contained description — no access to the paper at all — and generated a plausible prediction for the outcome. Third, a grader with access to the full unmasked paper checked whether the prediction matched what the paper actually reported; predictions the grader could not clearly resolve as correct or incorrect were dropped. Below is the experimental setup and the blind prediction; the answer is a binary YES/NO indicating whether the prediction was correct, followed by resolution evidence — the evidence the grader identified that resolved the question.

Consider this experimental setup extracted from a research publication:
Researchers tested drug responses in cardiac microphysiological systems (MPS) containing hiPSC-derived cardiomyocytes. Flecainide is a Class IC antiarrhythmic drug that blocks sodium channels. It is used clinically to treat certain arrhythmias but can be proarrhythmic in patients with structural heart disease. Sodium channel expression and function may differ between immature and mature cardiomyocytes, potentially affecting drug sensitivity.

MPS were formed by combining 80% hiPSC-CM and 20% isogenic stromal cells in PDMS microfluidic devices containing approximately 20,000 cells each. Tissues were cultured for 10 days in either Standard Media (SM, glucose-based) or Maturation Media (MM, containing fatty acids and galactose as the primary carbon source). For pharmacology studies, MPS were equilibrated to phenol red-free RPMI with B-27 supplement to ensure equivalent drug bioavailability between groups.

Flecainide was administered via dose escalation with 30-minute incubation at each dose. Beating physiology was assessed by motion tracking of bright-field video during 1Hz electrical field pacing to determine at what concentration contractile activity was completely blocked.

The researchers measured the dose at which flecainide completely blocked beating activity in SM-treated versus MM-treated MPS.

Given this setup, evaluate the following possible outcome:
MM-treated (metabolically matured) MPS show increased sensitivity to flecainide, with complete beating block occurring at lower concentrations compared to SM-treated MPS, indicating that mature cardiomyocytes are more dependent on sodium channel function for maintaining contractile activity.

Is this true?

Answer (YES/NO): NO